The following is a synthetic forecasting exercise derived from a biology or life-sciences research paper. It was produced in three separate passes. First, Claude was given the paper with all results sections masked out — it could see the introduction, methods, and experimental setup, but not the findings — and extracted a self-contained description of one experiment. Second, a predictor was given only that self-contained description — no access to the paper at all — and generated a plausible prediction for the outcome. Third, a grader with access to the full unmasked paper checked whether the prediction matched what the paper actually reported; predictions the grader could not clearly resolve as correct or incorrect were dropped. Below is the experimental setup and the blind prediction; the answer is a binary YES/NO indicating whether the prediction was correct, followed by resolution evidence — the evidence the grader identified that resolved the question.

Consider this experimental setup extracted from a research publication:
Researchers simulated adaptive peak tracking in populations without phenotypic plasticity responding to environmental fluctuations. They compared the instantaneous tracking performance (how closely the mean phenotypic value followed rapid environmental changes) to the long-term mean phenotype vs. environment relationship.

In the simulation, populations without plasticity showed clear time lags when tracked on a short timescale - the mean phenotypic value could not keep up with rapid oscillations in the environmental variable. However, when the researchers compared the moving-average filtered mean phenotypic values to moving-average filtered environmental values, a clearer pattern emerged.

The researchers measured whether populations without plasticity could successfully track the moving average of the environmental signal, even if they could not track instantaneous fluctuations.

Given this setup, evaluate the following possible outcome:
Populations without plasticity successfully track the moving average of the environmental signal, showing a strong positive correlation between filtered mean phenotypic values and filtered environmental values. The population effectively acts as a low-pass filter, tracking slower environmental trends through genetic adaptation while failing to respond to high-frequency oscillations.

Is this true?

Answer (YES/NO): YES